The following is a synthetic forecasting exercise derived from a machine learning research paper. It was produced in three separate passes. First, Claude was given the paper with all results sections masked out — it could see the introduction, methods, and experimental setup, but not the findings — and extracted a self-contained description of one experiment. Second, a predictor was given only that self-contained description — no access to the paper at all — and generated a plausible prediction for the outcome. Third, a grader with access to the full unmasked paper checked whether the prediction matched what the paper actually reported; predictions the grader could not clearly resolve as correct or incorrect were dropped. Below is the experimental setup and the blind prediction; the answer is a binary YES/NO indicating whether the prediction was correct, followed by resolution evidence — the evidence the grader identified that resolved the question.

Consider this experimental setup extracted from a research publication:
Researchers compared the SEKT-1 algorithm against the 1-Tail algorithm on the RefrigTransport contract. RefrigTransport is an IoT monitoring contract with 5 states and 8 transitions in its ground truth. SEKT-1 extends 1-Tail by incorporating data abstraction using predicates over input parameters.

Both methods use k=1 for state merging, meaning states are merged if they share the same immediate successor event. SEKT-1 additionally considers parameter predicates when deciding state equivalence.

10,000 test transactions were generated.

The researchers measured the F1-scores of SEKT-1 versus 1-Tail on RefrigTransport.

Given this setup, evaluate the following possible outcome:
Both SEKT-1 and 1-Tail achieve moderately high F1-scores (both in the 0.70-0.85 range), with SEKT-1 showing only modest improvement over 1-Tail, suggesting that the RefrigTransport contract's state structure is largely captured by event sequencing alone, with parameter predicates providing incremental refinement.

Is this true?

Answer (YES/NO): NO